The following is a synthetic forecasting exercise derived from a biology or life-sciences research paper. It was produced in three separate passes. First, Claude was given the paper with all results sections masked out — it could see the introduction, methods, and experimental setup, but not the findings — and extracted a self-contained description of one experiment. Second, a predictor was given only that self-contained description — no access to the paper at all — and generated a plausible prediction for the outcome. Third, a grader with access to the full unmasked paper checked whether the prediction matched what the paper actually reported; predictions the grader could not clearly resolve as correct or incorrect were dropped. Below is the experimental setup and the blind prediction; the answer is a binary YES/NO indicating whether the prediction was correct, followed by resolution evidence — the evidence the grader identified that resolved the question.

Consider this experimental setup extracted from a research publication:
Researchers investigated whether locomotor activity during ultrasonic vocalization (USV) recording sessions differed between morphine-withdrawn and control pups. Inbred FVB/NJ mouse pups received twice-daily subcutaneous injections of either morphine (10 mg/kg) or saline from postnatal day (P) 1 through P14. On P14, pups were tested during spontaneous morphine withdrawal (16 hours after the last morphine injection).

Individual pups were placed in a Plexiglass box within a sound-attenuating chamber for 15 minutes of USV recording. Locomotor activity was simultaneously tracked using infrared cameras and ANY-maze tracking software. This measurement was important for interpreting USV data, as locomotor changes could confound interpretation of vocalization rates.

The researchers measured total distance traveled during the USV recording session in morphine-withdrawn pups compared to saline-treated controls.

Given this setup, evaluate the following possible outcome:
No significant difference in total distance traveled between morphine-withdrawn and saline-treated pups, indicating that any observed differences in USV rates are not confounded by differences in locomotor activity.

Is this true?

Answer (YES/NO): YES